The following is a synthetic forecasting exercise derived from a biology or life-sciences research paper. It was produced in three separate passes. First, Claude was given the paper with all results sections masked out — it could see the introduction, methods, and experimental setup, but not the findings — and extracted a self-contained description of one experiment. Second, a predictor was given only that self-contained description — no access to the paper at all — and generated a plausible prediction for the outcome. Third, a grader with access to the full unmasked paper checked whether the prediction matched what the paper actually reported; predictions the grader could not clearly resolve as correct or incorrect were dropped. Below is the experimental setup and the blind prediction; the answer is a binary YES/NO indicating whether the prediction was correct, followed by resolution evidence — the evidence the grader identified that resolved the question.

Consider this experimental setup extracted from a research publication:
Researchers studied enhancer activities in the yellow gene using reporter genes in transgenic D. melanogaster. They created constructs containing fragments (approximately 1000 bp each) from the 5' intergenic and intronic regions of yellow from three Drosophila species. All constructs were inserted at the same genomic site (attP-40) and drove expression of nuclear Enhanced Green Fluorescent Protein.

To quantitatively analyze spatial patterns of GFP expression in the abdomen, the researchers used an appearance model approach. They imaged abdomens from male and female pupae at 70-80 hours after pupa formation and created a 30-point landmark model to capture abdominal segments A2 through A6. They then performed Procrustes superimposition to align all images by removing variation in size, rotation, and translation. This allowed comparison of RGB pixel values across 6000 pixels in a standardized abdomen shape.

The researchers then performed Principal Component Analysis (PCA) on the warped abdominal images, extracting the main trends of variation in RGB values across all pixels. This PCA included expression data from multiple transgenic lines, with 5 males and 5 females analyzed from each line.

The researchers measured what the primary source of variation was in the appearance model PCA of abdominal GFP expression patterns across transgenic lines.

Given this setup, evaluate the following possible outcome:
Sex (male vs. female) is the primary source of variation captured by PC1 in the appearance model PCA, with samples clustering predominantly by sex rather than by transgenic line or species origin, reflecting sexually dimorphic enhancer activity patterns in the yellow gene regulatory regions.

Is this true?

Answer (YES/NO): NO